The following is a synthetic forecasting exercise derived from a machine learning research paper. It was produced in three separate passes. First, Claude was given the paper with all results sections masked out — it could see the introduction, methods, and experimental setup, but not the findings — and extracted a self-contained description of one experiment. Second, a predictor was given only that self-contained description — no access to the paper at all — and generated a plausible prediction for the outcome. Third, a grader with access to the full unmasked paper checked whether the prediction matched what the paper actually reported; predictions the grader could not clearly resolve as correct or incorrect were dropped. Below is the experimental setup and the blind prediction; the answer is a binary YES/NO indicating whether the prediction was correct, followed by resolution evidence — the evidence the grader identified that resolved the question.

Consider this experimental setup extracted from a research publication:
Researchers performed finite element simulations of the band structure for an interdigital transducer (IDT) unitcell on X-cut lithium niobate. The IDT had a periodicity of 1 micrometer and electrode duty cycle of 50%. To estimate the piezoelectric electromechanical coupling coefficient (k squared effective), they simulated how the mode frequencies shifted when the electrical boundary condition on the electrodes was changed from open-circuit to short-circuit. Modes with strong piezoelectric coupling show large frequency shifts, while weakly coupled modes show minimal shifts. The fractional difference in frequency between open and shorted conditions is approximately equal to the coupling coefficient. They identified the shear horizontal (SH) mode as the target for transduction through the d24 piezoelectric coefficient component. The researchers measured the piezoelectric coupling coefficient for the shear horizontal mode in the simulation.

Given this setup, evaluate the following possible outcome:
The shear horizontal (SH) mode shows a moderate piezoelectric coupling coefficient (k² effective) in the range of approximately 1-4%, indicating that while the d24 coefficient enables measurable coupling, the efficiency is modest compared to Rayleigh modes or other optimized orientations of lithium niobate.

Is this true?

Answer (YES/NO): NO